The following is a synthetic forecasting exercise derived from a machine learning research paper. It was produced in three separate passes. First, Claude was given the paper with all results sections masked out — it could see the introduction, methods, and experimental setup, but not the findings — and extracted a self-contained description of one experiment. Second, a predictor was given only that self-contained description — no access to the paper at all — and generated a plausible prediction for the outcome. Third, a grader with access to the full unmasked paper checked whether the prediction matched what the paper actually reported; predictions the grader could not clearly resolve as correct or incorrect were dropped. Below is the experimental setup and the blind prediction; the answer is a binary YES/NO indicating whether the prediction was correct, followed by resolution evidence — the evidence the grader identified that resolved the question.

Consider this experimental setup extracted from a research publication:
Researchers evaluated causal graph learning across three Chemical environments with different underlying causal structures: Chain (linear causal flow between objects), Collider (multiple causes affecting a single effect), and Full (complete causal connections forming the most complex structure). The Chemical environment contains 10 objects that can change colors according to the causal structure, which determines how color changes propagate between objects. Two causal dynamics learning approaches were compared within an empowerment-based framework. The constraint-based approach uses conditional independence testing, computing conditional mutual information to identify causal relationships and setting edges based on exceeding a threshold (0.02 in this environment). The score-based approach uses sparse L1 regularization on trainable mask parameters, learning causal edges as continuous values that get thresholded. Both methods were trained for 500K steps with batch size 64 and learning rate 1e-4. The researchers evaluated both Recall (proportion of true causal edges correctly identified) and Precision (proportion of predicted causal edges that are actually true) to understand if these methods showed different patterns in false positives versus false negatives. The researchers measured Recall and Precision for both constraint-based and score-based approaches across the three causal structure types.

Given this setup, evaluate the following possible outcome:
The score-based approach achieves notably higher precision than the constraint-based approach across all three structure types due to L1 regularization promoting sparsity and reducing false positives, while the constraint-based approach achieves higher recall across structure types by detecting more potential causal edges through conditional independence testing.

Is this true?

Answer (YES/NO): NO